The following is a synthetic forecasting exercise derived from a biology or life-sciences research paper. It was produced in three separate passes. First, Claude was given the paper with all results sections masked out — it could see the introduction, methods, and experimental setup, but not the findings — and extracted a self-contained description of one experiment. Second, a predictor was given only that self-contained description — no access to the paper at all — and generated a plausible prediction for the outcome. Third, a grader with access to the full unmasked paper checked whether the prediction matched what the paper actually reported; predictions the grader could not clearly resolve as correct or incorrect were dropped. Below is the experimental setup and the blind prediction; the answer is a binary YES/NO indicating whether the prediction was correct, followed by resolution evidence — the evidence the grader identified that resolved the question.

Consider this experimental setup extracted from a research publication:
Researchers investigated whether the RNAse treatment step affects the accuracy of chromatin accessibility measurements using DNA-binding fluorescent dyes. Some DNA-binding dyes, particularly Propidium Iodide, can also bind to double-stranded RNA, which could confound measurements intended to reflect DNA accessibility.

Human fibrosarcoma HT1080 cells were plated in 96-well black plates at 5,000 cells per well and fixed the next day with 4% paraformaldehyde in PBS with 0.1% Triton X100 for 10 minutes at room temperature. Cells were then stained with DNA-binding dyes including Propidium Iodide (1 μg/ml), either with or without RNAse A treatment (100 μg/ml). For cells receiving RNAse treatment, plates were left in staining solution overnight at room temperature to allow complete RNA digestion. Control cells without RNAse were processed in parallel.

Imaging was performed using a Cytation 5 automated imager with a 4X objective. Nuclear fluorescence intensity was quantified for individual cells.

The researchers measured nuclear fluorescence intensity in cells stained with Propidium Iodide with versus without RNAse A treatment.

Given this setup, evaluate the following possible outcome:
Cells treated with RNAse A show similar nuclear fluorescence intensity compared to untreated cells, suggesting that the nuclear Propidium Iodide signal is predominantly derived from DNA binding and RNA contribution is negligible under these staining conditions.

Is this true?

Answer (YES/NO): NO